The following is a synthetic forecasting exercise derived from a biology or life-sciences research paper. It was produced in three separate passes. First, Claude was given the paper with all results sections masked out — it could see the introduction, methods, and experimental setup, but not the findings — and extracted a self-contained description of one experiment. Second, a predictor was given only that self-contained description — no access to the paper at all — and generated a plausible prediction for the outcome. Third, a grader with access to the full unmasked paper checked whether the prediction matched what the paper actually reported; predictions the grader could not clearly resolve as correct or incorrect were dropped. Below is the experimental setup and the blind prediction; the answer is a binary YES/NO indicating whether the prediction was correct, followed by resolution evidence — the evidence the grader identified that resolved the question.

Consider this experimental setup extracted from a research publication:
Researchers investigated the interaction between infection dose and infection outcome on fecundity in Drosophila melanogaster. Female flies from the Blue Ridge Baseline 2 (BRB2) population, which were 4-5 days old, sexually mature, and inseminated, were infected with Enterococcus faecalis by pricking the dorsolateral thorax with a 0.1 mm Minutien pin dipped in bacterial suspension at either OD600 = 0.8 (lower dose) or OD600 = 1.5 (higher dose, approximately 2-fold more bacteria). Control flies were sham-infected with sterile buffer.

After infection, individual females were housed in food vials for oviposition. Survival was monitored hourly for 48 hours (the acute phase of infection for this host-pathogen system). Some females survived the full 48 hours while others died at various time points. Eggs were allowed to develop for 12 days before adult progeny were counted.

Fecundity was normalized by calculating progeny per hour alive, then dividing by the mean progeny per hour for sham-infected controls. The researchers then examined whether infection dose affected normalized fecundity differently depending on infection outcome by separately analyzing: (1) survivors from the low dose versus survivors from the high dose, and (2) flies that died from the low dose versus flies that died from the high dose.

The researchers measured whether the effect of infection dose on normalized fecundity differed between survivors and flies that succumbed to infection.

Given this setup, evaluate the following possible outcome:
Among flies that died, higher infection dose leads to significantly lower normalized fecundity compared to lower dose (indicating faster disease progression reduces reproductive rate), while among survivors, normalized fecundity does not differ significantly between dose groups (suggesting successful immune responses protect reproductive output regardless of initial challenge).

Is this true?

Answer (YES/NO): YES